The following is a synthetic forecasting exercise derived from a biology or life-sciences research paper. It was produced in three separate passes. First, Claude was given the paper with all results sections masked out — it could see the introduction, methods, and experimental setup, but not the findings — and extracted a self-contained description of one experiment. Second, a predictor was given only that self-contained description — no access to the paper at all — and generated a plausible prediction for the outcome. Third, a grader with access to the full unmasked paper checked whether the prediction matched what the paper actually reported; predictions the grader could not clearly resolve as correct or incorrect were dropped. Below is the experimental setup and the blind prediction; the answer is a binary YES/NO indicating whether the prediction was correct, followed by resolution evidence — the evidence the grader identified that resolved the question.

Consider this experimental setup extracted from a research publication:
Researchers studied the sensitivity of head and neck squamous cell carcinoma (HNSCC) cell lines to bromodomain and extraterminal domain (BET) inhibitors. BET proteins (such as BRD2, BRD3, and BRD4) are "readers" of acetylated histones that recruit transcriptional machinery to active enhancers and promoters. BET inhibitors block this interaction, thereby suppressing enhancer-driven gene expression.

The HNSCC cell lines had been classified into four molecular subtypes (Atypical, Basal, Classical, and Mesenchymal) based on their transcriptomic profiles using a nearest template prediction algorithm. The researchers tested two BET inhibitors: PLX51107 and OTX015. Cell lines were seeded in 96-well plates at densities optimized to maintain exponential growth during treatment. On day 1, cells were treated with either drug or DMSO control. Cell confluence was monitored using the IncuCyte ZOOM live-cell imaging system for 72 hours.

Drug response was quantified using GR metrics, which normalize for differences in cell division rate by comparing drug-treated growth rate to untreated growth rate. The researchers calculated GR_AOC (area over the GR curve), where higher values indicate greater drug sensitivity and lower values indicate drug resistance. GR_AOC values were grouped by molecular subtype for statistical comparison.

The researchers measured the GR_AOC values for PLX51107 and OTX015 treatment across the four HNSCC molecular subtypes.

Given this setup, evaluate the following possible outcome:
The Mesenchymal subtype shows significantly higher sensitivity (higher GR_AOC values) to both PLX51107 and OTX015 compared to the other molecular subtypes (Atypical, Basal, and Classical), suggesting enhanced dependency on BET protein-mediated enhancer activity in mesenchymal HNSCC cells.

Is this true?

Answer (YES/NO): NO